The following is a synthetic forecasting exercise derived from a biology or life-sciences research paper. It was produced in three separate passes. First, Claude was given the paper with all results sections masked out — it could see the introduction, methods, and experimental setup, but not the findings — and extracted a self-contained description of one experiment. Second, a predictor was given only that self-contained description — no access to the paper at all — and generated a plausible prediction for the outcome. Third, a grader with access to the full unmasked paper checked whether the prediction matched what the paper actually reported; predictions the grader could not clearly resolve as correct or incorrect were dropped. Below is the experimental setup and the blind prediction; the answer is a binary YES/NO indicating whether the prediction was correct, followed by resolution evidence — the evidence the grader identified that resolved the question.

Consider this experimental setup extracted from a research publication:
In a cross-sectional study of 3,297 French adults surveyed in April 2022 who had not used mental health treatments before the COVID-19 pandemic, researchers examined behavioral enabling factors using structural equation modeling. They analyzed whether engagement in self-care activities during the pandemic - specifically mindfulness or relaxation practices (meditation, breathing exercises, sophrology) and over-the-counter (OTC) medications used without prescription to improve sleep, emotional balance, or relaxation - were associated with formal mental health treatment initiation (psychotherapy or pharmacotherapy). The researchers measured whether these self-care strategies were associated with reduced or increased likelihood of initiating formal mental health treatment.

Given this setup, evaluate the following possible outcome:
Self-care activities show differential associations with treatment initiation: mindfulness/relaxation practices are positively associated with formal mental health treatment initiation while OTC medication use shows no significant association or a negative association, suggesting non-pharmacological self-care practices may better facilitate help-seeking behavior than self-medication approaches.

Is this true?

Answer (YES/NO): NO